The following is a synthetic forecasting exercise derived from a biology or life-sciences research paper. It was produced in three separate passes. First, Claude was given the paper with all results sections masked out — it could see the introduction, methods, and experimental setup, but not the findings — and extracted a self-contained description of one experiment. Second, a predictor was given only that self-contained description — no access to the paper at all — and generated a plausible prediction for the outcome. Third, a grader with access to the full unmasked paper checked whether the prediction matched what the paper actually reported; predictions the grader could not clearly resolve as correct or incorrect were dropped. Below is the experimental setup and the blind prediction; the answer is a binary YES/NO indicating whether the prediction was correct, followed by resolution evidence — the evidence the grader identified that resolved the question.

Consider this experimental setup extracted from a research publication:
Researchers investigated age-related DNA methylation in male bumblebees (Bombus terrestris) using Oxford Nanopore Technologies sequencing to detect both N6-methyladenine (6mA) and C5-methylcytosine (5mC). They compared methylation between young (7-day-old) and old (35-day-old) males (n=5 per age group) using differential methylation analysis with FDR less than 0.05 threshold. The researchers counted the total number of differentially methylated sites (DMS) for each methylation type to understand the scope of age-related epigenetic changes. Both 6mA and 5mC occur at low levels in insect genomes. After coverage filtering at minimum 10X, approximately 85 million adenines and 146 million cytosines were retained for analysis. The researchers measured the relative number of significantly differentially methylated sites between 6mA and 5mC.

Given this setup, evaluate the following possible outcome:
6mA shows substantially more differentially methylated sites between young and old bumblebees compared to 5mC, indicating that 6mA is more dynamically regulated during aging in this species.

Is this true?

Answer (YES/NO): YES